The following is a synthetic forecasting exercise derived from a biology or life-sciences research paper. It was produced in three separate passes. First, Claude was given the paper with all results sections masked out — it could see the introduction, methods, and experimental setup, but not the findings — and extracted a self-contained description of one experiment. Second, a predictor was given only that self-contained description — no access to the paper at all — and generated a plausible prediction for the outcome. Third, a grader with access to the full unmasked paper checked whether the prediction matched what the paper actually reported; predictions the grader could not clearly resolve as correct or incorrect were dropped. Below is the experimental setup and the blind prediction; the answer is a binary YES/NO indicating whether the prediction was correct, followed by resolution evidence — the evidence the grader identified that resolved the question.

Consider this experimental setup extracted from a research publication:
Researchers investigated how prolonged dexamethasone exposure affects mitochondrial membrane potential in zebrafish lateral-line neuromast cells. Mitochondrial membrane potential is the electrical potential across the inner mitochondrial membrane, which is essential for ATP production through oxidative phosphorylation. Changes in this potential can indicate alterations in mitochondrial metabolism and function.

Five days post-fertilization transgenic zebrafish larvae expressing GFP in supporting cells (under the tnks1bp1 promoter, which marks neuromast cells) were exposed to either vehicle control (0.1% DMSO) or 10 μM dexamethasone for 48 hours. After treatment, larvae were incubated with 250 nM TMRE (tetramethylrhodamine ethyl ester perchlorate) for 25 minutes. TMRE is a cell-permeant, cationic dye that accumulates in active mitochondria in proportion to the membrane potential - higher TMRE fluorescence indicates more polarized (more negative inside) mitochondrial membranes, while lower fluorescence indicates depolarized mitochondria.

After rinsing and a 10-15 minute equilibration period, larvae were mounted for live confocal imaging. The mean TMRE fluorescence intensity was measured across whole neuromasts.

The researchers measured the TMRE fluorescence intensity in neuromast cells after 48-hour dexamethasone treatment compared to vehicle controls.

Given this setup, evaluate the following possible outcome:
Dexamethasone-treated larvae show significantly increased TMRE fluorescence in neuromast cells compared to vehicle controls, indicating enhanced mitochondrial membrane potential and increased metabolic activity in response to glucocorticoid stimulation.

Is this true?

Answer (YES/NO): YES